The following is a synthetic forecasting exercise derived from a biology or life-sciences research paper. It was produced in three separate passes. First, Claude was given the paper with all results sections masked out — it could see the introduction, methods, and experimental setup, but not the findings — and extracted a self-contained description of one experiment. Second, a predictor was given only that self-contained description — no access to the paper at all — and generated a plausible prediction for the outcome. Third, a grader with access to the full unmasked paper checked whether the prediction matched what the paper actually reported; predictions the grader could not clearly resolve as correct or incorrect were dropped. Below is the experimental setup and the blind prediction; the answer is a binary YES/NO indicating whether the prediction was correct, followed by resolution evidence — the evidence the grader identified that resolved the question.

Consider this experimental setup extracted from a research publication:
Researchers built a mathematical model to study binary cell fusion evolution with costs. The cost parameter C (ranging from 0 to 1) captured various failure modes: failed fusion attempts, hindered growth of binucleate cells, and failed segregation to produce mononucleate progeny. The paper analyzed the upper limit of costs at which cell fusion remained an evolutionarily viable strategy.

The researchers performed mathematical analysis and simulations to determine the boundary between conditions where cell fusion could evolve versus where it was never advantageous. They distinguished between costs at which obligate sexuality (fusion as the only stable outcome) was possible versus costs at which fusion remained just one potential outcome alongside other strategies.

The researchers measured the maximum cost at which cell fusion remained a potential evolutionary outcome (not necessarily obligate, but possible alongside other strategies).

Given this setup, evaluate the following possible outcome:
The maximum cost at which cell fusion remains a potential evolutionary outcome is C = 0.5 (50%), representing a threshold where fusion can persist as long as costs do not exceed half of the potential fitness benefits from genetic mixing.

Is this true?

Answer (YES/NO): NO